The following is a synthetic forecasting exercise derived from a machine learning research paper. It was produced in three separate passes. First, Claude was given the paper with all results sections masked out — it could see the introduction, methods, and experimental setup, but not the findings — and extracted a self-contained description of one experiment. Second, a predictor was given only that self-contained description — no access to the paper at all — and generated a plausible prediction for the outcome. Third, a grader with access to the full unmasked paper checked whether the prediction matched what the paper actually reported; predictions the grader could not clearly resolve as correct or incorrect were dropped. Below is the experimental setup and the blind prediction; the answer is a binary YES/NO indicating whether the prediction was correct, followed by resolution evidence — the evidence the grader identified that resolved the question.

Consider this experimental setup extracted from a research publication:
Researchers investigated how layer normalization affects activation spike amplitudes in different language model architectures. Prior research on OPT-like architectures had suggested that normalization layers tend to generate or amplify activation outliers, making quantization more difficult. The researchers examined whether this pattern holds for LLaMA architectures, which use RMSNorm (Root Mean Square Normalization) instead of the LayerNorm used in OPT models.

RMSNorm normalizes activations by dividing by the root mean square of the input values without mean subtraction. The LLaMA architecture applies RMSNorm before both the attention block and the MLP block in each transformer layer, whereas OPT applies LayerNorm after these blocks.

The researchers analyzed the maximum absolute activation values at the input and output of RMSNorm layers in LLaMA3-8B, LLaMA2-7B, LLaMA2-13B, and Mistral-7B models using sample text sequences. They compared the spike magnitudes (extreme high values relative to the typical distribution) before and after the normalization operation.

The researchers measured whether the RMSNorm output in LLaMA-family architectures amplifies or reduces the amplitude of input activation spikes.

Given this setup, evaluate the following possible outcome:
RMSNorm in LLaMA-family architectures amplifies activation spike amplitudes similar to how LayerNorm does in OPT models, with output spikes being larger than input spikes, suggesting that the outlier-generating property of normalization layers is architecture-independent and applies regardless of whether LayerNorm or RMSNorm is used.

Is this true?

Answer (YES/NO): NO